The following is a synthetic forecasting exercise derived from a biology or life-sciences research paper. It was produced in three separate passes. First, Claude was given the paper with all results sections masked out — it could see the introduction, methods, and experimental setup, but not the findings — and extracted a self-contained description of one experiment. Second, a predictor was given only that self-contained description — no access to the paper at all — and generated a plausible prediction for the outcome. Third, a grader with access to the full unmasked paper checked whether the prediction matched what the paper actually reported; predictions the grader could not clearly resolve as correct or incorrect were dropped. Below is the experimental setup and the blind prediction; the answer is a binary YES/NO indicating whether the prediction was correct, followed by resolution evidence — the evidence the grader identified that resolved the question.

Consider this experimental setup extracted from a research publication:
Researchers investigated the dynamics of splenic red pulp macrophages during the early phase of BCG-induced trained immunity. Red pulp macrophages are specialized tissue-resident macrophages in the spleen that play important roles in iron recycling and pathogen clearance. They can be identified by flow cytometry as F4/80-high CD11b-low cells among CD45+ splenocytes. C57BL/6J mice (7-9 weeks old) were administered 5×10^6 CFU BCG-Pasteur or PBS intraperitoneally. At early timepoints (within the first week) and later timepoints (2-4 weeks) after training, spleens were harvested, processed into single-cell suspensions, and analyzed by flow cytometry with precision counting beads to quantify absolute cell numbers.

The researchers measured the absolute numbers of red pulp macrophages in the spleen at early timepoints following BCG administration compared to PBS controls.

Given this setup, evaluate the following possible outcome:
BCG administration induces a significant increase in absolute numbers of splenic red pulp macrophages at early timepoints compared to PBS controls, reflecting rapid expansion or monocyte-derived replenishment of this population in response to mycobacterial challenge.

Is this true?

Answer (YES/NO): NO